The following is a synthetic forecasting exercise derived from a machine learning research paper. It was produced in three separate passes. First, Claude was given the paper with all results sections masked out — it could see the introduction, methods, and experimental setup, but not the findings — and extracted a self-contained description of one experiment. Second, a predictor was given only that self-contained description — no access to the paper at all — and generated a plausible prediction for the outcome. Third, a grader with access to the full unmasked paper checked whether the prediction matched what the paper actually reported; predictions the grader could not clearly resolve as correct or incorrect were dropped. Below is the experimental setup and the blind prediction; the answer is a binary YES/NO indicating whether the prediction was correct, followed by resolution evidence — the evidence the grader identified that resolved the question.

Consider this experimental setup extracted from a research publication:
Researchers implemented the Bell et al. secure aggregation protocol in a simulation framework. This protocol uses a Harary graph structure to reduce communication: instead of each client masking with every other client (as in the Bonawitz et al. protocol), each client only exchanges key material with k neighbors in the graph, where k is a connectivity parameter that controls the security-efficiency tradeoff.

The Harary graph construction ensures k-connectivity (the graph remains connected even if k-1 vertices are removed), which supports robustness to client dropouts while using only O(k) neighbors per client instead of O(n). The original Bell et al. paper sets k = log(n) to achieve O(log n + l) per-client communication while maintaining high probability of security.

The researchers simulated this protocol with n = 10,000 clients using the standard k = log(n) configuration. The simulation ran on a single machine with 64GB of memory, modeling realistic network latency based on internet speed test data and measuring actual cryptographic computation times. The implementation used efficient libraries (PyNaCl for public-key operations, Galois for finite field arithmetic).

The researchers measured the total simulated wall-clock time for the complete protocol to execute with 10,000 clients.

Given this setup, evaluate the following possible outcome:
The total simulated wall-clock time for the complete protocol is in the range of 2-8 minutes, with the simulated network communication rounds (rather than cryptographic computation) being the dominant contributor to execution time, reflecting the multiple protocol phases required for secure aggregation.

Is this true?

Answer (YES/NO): NO